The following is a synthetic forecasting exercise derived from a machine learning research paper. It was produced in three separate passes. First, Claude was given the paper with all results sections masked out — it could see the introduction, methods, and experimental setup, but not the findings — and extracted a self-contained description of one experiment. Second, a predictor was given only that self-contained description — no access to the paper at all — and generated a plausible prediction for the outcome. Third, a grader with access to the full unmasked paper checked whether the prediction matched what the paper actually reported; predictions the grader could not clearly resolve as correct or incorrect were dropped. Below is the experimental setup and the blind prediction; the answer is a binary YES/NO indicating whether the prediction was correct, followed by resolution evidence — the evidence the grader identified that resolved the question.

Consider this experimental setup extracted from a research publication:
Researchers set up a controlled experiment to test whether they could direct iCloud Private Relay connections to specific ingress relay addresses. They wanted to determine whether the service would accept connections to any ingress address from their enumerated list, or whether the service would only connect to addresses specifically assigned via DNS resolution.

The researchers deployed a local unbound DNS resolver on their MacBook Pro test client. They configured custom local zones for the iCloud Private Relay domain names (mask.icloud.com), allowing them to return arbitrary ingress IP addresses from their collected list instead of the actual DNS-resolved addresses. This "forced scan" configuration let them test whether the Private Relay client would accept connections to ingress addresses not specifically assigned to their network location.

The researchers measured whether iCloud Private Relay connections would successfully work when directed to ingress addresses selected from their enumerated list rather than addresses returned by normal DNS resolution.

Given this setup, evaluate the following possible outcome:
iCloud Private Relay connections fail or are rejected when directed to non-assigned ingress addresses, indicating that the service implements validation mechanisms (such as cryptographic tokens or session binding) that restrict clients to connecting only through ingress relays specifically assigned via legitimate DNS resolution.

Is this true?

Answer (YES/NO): NO